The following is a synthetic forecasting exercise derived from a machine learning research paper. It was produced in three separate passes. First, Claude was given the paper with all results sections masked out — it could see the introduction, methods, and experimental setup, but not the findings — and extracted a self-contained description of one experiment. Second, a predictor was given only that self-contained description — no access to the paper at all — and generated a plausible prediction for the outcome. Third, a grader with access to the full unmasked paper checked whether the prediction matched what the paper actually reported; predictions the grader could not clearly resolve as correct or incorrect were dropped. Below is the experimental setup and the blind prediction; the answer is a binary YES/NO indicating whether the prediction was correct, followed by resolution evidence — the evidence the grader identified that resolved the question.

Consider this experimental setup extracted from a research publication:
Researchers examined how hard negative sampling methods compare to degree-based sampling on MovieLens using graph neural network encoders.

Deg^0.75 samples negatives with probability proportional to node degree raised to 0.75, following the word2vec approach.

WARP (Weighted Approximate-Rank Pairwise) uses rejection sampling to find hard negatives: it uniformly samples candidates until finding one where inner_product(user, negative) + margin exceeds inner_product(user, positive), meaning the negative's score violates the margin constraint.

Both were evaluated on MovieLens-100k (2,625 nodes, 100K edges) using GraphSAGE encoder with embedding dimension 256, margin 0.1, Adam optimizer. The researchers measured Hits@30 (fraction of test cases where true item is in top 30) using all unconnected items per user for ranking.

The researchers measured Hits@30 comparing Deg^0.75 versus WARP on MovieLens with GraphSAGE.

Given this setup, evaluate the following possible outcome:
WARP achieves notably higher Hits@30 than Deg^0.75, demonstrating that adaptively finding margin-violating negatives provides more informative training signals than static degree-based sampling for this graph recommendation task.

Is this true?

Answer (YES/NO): YES